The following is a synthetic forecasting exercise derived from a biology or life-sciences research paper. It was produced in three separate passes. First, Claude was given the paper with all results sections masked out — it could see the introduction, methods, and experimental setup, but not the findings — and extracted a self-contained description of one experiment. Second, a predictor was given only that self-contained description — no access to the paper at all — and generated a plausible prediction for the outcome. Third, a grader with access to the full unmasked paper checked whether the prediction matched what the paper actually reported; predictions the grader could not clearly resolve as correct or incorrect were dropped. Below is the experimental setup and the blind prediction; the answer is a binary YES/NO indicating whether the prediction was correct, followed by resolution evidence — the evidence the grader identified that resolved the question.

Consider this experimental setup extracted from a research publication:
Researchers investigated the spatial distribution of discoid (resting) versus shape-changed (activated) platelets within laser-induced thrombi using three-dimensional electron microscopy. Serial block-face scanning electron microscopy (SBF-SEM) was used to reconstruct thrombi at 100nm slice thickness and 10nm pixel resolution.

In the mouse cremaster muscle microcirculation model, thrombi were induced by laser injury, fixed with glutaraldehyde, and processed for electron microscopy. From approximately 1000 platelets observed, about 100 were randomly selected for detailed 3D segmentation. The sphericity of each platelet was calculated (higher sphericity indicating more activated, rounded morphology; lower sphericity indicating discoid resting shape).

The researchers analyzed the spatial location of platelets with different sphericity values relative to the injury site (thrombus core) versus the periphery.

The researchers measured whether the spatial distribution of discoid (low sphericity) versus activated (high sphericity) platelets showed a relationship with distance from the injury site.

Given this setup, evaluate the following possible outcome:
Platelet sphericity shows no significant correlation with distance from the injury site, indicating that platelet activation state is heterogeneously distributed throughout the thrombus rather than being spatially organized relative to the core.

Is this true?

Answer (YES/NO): NO